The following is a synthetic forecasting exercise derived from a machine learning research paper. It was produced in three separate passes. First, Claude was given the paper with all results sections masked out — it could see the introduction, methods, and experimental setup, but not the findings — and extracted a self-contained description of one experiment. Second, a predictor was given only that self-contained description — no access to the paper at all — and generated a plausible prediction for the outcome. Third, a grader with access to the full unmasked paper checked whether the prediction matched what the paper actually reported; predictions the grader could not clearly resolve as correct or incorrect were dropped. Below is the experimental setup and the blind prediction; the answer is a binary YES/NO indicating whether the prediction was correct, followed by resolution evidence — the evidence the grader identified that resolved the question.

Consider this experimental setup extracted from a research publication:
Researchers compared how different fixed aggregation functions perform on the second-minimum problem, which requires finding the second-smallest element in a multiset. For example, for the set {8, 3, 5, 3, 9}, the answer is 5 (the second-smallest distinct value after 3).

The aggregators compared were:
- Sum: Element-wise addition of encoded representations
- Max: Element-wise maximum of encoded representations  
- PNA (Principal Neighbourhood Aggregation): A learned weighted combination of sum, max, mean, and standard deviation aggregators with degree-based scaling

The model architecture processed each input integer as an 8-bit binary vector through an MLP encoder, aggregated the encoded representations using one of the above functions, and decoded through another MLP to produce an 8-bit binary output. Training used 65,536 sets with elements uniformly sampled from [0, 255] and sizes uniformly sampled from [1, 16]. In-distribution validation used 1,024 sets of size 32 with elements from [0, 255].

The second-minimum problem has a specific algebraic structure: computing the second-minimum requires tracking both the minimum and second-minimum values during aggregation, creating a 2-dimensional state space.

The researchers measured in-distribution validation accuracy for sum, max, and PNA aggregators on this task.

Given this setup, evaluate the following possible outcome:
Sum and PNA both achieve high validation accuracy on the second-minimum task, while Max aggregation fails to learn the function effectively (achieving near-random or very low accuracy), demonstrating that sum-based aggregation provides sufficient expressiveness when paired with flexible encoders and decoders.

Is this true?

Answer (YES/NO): NO